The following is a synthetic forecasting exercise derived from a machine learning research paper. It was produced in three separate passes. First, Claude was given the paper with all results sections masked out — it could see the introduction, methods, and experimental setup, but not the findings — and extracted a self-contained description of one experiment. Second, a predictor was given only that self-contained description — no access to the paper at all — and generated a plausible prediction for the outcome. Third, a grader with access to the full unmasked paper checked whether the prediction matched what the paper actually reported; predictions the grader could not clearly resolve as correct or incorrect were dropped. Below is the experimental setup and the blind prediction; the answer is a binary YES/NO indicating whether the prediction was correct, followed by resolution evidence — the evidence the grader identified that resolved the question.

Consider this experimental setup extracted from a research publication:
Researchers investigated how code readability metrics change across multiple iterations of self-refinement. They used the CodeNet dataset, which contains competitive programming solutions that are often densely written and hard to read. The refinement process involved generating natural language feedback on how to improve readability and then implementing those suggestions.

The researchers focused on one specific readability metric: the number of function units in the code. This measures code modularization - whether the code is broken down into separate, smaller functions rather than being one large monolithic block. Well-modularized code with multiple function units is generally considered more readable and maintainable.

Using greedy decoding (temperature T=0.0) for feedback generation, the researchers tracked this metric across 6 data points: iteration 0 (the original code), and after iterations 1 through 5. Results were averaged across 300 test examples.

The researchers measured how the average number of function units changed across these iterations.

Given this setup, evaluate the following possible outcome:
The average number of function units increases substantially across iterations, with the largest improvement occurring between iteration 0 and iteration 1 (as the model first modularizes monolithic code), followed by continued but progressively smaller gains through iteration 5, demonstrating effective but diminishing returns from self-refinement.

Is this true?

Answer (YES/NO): YES